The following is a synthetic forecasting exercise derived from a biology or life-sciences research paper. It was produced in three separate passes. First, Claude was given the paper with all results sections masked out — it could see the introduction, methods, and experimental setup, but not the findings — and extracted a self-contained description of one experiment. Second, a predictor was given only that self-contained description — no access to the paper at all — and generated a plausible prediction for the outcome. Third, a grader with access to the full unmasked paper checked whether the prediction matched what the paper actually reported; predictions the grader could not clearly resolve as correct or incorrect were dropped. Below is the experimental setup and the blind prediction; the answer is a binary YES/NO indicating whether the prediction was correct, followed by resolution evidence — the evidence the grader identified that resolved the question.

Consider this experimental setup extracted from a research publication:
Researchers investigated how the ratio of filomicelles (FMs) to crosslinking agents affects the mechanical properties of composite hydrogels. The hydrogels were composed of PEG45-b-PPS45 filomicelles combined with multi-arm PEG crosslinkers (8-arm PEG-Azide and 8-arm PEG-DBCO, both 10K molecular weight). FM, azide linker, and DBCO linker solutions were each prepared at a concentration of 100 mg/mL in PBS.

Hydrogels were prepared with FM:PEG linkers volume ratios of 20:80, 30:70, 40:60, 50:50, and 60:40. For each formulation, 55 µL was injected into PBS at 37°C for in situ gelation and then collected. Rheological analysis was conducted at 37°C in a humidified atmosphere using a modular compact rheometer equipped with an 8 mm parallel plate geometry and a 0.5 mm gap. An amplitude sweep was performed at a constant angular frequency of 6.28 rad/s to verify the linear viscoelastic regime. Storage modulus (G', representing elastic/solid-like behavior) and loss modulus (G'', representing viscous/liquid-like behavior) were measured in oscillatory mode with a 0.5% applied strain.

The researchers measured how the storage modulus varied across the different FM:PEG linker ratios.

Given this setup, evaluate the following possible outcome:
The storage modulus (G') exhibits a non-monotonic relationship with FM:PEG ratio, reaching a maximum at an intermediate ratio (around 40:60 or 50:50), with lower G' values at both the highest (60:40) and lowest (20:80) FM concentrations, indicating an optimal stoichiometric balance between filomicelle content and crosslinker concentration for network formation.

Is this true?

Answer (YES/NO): NO